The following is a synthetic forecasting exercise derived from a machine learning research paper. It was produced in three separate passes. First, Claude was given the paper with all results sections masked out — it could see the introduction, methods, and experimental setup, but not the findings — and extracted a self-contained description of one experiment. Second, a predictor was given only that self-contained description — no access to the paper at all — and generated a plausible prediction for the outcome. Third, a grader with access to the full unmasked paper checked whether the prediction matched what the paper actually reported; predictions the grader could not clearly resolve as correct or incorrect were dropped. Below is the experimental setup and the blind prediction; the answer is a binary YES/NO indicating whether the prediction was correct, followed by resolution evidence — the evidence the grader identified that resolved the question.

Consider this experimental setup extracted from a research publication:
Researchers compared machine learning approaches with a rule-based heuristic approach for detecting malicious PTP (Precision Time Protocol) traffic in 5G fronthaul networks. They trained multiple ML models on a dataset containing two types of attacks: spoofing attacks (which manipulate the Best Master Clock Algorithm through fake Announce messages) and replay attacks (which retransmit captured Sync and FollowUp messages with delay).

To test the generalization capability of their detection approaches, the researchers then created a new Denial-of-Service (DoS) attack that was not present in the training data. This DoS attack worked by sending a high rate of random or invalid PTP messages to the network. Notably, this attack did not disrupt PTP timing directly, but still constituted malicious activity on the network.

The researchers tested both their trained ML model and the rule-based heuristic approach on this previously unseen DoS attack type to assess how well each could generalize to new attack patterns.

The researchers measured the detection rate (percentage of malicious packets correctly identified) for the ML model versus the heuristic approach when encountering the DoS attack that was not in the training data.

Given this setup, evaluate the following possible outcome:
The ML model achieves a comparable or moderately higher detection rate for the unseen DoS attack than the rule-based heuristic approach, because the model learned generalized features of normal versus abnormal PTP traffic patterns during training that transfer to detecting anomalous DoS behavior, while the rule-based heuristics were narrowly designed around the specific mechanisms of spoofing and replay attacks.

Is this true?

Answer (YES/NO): NO